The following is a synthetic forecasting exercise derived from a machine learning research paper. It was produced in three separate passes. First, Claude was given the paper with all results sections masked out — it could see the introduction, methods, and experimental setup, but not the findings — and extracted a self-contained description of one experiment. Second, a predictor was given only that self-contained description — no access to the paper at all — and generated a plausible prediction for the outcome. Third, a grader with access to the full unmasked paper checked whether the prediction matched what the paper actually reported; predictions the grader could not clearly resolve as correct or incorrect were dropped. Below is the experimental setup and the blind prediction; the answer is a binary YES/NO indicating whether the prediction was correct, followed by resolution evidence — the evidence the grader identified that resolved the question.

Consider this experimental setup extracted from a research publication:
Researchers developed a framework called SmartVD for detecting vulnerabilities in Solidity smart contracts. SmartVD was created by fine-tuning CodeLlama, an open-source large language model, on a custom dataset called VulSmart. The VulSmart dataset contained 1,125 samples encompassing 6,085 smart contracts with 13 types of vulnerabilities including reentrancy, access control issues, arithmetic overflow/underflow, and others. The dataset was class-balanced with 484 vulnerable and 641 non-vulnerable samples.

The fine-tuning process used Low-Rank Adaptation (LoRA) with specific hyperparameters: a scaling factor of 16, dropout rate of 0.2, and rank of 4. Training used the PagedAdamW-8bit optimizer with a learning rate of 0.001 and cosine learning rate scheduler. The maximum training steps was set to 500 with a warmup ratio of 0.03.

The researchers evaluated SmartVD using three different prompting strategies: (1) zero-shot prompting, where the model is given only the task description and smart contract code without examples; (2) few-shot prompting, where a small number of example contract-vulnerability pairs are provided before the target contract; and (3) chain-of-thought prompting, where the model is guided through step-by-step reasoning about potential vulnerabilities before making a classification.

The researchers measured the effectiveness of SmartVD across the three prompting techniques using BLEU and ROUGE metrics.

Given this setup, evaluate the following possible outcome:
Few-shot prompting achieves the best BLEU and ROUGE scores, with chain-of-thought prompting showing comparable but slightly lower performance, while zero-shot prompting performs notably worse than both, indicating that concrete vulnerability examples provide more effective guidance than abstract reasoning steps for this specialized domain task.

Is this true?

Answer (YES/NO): NO